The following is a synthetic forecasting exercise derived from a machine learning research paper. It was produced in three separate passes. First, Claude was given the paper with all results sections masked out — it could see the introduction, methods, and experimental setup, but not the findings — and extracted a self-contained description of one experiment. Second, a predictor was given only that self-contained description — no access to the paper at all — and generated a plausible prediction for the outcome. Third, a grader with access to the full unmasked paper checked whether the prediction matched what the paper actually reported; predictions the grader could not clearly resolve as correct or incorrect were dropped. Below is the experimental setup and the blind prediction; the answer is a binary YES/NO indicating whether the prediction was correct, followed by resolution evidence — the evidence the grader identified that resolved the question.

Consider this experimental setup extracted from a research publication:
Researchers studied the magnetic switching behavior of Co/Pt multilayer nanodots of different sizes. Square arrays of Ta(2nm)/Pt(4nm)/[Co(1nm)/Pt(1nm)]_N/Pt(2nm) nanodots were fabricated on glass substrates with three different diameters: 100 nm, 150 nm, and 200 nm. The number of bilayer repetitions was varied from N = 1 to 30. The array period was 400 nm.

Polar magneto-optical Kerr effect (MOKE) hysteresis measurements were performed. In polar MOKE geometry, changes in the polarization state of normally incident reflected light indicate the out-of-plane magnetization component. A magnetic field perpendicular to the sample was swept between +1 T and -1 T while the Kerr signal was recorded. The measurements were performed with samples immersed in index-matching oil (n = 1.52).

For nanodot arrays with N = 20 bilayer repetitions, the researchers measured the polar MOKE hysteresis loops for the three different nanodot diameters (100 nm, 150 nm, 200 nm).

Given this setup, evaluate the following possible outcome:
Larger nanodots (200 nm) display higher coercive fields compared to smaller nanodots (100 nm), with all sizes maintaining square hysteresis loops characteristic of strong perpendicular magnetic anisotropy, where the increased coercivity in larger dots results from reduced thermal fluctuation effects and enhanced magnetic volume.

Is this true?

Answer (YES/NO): NO